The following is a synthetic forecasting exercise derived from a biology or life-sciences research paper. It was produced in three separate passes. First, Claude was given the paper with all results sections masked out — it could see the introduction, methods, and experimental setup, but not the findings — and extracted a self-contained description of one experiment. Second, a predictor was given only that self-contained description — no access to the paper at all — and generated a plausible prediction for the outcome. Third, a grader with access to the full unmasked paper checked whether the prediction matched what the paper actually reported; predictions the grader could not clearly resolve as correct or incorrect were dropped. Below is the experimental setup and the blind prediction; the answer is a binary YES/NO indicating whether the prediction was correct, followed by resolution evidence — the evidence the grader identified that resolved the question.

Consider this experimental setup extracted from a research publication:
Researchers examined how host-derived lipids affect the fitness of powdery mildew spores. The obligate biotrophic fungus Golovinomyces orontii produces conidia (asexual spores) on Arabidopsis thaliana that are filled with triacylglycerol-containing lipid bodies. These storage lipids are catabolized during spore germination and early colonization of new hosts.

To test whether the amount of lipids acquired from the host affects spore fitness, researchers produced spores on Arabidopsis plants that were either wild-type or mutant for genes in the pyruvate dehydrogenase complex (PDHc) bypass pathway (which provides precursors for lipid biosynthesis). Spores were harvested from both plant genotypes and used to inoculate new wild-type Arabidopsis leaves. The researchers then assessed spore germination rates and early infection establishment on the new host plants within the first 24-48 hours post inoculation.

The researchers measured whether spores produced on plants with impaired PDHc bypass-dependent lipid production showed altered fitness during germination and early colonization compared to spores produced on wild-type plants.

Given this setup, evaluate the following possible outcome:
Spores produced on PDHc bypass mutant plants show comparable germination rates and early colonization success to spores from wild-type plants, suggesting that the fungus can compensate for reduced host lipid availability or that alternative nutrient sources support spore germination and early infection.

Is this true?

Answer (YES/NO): YES